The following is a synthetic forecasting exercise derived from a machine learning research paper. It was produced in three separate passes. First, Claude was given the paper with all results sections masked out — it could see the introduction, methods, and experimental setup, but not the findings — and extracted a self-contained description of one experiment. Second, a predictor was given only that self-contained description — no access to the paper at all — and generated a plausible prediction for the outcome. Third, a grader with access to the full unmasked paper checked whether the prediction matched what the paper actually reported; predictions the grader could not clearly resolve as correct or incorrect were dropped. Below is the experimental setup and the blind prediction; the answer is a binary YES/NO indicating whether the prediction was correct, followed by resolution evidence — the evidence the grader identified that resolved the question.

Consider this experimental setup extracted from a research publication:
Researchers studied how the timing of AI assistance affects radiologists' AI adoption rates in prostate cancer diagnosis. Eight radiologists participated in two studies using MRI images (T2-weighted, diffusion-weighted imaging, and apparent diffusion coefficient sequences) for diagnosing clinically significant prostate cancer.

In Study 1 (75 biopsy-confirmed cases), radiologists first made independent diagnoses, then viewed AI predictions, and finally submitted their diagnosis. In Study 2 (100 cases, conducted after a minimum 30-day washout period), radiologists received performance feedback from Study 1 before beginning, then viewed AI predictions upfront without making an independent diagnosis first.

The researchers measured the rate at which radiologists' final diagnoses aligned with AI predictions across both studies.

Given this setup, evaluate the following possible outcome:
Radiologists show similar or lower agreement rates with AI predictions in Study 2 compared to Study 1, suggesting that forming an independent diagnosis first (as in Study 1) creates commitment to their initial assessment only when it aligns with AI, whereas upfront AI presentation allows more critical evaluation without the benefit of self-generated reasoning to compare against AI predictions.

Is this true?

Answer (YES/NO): NO